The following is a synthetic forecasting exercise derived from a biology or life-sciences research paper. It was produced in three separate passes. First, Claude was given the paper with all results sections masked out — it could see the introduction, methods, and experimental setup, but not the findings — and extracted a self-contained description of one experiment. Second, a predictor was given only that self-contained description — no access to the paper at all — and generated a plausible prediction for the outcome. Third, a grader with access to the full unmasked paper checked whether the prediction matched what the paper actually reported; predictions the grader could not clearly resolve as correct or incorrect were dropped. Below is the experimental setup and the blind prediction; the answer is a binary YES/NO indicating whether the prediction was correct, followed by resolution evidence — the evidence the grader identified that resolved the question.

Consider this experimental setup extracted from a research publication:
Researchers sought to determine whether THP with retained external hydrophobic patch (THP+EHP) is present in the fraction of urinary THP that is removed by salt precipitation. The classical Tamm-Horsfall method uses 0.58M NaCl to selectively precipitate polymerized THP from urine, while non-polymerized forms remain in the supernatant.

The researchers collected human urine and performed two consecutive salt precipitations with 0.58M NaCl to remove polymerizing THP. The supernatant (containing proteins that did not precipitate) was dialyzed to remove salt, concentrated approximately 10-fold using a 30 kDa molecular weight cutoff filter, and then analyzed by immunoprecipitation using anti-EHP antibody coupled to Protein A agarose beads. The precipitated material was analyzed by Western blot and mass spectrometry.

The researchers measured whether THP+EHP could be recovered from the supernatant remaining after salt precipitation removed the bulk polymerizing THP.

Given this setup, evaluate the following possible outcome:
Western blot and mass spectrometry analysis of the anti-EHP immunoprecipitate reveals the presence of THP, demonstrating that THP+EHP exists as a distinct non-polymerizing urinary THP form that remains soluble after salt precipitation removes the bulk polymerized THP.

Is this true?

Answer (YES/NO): YES